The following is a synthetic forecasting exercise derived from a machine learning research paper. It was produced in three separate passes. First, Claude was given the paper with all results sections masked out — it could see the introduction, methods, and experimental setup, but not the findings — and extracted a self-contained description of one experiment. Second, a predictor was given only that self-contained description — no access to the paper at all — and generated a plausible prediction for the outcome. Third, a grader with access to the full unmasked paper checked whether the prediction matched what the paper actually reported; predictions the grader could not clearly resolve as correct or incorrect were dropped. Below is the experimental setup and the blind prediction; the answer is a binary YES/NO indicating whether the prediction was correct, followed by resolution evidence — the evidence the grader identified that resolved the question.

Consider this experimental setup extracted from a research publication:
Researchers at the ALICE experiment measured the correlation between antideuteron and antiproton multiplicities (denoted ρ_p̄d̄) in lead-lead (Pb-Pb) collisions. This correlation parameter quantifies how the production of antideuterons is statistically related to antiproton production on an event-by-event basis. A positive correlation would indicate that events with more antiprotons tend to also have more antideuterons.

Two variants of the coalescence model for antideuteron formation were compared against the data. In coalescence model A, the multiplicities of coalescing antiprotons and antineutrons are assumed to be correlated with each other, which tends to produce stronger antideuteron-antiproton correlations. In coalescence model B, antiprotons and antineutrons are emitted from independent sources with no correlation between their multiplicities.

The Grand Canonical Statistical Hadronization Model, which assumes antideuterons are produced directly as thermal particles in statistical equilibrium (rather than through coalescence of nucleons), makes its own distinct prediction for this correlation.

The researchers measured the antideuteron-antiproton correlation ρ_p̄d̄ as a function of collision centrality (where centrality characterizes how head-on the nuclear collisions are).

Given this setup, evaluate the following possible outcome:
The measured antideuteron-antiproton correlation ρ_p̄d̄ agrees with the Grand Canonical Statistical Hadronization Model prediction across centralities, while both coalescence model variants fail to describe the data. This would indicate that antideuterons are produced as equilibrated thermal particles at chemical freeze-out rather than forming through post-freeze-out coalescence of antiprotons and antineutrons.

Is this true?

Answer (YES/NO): NO